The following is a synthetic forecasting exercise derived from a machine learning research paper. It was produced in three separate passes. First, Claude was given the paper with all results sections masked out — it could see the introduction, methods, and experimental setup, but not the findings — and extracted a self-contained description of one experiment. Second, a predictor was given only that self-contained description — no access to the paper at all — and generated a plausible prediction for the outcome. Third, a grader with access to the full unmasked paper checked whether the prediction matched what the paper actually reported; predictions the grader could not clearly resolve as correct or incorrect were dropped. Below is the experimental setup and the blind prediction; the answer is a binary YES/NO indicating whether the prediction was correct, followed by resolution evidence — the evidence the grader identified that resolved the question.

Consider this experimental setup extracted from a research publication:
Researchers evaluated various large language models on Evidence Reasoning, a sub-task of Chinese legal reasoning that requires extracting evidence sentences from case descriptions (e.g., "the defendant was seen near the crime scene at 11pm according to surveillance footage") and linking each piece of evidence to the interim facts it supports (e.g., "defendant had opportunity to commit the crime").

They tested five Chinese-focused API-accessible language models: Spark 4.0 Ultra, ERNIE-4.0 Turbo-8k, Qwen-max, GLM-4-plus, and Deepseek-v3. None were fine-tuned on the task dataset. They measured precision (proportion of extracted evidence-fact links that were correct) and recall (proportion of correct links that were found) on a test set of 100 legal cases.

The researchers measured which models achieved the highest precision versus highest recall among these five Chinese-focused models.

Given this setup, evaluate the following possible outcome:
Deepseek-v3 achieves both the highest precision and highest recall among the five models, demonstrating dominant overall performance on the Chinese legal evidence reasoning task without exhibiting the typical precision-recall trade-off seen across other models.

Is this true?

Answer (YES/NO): NO